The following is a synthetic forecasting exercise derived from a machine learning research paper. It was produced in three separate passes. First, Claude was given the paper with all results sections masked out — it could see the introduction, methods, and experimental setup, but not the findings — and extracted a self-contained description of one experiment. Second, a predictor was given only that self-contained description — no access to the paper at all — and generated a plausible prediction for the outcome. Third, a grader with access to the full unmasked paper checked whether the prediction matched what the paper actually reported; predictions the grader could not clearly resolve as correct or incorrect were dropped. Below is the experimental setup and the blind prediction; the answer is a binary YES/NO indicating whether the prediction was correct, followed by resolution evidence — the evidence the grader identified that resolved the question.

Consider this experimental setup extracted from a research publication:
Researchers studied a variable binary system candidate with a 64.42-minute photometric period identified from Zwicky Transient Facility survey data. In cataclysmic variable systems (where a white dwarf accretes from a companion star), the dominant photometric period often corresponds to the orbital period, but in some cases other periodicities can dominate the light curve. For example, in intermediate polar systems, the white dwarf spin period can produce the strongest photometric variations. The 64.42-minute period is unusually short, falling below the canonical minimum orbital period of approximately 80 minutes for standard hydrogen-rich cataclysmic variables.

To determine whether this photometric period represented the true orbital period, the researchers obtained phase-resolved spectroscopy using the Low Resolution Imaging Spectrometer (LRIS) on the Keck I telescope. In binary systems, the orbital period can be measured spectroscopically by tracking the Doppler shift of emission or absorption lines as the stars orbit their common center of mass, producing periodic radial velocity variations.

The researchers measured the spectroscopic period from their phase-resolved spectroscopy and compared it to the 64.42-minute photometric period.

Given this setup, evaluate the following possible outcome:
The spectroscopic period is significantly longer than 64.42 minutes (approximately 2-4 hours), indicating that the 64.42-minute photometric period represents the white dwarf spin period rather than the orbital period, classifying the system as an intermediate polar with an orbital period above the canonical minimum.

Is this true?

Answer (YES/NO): NO